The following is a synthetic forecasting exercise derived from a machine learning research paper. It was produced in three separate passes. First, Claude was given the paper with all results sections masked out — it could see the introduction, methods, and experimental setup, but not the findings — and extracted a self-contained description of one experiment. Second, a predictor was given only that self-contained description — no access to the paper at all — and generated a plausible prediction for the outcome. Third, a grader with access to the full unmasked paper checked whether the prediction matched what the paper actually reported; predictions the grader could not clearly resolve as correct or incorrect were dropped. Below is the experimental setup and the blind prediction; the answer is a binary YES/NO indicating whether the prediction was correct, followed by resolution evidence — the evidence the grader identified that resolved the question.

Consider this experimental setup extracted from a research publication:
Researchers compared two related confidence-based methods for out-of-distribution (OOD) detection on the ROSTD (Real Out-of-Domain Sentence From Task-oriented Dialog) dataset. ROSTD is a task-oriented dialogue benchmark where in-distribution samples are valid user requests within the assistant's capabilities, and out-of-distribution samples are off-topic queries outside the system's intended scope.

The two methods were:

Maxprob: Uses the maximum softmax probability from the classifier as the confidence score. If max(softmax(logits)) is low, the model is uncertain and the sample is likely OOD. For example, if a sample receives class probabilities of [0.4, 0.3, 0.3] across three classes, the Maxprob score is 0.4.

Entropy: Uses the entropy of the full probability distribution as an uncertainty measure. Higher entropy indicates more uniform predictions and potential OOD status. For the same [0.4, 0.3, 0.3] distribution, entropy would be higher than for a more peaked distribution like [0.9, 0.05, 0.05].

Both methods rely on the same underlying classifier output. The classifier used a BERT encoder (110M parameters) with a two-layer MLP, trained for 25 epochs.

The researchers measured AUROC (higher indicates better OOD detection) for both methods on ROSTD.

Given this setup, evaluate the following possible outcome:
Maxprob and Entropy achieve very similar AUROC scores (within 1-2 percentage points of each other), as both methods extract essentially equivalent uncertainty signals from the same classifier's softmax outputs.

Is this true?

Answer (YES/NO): YES